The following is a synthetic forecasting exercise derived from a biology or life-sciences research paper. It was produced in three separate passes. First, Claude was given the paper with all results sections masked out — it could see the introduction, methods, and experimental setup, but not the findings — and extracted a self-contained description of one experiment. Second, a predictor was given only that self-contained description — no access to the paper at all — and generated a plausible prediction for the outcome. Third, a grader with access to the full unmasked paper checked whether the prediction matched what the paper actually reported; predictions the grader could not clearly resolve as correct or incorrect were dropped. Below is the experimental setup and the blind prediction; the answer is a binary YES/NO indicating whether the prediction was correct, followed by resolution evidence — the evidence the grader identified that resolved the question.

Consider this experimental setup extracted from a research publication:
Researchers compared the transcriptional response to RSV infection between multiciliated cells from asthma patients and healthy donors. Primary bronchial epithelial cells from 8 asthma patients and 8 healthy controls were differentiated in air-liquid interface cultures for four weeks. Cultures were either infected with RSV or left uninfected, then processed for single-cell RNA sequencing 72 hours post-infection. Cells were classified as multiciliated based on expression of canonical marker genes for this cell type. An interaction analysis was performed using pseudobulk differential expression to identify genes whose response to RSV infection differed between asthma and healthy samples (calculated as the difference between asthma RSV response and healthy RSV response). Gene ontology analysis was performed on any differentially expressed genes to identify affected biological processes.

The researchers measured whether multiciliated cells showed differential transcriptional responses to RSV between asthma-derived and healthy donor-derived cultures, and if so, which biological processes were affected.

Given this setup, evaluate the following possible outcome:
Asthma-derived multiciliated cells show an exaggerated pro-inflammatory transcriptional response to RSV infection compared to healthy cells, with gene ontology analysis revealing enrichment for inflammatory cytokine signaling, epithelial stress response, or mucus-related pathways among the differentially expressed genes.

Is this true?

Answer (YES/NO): NO